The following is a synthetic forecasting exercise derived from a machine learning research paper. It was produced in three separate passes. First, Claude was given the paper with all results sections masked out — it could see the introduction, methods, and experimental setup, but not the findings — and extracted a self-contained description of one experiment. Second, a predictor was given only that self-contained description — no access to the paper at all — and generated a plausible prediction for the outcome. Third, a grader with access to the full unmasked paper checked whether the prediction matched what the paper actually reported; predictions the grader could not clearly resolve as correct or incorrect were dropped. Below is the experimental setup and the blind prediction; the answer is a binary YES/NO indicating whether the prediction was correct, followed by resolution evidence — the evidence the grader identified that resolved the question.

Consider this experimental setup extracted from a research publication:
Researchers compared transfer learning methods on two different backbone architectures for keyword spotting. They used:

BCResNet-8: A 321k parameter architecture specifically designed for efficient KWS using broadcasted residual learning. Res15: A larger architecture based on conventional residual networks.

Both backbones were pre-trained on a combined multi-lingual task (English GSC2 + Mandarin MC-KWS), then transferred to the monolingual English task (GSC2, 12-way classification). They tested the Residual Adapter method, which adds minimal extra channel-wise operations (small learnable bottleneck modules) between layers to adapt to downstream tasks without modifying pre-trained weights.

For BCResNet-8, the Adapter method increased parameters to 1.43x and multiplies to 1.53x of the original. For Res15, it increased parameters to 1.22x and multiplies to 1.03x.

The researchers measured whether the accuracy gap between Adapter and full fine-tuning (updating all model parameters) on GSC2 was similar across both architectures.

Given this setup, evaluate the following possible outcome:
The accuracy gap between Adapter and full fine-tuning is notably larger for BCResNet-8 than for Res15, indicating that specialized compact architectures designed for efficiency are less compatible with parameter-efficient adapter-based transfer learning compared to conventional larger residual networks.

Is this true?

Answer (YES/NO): NO